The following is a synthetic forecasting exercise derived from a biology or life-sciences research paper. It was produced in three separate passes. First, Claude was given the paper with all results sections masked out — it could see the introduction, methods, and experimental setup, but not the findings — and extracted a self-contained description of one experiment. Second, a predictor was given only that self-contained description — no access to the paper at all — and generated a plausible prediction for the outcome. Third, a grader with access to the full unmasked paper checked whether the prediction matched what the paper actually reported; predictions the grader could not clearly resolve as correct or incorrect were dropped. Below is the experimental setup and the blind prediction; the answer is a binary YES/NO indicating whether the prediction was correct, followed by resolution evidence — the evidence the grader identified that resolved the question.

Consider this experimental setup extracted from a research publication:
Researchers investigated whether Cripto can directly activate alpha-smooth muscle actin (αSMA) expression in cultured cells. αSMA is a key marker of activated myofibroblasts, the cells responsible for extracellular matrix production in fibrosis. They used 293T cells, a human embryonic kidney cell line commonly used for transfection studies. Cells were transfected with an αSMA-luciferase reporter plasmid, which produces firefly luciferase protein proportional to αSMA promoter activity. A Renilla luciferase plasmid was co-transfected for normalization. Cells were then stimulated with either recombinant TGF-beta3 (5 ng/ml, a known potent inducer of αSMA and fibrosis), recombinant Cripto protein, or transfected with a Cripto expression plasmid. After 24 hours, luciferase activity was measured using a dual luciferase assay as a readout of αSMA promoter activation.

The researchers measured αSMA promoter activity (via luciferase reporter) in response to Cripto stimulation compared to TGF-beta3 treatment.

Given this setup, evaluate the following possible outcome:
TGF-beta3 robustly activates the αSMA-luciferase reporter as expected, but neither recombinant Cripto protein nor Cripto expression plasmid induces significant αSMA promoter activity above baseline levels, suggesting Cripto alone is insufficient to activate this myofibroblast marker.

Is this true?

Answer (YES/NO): NO